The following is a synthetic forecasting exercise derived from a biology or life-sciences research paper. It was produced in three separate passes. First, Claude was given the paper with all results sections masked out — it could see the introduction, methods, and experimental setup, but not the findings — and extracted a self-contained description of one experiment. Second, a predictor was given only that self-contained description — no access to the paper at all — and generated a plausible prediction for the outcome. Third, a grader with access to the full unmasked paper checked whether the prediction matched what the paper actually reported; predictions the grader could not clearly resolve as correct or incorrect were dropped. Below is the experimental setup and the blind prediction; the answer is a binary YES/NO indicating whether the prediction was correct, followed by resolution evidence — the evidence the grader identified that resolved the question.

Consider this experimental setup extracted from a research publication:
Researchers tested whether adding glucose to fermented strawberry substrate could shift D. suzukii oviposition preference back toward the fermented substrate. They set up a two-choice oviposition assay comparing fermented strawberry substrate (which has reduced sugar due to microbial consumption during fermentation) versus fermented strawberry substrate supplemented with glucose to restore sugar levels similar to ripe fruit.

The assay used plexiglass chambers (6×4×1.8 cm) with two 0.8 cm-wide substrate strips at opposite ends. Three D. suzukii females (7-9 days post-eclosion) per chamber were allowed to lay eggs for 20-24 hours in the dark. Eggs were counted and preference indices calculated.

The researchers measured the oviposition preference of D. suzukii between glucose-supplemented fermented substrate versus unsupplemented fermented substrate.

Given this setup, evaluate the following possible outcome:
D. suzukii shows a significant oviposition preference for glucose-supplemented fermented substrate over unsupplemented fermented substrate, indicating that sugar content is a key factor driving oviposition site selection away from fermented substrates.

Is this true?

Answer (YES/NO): YES